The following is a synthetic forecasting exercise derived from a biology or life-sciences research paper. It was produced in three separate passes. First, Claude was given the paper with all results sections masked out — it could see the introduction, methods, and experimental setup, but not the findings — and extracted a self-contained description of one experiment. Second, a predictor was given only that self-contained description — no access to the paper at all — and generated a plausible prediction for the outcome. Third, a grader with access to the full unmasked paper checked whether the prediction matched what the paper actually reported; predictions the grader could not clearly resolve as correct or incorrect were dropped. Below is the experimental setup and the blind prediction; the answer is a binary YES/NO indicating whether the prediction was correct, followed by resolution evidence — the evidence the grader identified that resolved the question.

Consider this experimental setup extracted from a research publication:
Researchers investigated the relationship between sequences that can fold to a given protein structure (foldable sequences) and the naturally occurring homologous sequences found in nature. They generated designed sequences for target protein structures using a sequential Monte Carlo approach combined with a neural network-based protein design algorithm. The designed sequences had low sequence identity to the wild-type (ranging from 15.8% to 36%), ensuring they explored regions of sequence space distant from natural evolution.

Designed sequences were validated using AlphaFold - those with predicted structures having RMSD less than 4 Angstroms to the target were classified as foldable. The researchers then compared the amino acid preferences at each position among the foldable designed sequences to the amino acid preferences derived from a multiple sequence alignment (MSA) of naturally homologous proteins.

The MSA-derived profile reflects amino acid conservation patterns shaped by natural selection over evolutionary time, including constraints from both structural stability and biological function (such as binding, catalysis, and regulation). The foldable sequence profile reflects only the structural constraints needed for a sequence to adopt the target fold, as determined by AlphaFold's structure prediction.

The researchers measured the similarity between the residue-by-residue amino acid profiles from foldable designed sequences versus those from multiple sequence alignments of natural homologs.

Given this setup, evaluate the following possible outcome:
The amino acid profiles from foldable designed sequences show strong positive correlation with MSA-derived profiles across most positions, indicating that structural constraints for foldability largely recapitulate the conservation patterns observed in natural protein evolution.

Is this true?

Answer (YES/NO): NO